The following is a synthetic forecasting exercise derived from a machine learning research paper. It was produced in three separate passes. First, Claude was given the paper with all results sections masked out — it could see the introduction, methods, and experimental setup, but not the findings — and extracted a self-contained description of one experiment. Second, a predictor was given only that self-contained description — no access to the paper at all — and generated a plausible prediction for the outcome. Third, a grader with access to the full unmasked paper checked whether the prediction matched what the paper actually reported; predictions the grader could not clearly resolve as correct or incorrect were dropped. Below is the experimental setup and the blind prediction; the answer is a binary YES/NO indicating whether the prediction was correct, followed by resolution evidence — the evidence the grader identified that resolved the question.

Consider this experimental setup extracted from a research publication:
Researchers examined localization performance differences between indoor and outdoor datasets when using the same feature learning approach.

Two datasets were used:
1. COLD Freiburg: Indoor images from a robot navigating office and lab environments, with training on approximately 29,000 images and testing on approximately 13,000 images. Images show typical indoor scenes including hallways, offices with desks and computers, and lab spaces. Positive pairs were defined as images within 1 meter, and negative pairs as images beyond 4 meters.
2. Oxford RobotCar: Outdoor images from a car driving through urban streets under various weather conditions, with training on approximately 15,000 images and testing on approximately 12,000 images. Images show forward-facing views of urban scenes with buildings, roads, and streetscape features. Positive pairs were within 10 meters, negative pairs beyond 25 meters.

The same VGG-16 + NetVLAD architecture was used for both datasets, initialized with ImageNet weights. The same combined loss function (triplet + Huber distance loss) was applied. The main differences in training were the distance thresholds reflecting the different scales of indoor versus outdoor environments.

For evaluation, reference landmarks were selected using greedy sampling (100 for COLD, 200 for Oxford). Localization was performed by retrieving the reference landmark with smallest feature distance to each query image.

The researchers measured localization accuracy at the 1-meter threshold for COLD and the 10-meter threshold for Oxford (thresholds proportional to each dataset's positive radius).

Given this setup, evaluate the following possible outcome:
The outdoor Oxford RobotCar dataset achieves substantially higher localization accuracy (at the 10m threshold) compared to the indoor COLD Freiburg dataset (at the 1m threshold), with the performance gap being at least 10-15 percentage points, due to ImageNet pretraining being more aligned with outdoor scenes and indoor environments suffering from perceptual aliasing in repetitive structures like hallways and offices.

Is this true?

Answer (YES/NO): NO